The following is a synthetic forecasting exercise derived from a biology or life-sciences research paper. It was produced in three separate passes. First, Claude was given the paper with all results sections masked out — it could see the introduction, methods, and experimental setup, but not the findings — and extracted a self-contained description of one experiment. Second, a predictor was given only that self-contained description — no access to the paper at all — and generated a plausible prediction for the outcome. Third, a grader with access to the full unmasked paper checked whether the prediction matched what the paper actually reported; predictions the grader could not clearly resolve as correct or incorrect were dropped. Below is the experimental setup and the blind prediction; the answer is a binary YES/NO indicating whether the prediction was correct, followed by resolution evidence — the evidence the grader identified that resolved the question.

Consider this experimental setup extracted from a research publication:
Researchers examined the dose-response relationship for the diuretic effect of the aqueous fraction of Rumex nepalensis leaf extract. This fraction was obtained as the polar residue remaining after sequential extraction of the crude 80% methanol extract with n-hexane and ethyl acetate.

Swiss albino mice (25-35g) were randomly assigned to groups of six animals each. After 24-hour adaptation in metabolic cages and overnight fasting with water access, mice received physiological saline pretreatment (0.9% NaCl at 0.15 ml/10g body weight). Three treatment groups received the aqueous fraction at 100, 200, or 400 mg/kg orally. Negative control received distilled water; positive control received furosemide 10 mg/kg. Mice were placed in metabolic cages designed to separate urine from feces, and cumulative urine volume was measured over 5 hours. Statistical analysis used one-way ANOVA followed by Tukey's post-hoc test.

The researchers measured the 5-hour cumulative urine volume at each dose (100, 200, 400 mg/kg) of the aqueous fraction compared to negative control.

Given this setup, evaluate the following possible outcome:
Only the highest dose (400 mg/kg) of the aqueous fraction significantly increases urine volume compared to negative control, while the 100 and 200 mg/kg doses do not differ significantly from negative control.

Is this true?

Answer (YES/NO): NO